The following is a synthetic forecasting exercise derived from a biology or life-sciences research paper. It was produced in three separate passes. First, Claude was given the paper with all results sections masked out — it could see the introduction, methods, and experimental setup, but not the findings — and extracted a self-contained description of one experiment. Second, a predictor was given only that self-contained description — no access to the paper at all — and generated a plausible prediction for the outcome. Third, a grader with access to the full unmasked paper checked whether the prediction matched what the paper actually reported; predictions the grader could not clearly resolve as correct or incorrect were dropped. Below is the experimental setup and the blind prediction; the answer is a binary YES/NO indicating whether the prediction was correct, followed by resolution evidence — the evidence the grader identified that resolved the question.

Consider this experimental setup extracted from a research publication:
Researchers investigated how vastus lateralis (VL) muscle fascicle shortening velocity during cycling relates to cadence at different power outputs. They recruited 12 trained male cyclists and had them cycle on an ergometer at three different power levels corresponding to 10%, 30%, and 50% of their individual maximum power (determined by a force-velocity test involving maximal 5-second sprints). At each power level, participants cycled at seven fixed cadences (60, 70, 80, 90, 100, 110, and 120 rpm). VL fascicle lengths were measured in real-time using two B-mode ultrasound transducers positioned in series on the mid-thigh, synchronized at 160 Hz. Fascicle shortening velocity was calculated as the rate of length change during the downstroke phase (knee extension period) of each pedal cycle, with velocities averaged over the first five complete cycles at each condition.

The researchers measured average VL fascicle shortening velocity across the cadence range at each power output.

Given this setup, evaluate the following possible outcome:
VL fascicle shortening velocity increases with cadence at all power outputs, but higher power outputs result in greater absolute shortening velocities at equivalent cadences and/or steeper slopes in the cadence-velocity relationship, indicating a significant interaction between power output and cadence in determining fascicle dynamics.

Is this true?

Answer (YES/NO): NO